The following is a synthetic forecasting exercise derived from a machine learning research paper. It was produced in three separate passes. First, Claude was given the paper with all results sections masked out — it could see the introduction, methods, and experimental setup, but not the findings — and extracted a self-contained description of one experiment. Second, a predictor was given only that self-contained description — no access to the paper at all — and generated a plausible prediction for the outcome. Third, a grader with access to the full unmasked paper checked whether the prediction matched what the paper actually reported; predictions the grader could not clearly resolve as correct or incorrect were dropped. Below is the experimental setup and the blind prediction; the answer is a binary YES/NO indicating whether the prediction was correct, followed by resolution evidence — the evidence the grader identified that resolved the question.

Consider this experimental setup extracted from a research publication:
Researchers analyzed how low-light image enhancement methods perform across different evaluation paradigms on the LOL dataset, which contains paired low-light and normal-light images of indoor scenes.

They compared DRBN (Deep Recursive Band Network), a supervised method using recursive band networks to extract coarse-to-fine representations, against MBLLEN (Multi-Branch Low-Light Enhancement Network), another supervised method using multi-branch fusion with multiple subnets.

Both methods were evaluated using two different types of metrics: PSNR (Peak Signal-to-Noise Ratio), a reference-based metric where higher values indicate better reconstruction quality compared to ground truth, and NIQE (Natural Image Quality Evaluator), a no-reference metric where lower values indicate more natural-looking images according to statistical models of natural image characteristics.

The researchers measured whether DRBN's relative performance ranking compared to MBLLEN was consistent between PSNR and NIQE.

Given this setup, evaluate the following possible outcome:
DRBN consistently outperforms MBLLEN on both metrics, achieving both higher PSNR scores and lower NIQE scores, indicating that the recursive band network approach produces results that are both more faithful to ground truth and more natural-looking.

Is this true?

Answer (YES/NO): NO